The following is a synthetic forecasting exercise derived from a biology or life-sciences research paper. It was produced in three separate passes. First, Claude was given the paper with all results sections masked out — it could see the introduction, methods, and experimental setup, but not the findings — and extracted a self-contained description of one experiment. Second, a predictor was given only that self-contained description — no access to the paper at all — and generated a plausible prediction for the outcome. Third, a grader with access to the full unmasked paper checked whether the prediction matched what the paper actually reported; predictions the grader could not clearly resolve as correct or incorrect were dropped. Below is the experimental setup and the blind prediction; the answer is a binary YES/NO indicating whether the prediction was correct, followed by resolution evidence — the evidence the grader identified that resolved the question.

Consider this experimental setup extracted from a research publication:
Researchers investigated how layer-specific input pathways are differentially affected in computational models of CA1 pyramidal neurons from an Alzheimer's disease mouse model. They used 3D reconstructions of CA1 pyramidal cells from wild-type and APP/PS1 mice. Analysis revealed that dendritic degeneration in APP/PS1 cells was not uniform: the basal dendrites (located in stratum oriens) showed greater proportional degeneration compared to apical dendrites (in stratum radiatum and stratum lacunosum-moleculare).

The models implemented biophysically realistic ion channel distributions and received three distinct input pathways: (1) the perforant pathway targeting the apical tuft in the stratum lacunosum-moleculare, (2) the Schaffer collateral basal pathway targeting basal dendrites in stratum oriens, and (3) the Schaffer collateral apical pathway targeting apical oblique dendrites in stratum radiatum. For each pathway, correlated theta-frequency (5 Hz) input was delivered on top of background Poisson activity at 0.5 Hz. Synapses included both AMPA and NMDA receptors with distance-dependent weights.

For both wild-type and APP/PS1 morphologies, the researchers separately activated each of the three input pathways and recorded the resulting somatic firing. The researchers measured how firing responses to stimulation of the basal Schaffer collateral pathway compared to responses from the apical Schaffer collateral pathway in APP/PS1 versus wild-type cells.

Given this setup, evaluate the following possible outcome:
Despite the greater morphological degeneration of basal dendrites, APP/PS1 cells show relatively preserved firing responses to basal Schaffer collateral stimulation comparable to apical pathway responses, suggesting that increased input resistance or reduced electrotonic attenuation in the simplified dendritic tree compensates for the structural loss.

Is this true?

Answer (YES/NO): NO